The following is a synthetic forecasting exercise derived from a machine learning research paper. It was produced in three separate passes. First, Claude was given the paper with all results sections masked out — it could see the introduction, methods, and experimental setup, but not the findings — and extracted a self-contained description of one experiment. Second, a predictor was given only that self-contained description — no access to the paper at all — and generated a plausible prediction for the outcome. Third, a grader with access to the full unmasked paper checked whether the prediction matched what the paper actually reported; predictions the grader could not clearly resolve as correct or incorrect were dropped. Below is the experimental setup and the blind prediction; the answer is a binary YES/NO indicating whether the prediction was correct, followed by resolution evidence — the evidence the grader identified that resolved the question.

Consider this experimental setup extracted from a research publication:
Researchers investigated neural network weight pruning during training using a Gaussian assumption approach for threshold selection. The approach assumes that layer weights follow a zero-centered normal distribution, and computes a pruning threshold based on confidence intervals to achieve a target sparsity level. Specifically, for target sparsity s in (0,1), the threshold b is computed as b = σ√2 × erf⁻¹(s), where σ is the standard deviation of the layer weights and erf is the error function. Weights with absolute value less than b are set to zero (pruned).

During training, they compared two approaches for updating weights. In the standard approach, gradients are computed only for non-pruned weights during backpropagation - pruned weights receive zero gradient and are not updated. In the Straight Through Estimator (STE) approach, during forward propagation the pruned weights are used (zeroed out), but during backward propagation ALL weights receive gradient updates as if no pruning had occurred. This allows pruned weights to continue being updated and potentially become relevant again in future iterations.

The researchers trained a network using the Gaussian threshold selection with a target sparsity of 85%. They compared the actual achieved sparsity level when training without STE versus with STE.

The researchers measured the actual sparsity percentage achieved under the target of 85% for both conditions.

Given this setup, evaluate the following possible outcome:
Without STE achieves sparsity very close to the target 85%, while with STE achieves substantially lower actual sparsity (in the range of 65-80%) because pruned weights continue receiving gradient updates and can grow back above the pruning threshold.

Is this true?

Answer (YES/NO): NO